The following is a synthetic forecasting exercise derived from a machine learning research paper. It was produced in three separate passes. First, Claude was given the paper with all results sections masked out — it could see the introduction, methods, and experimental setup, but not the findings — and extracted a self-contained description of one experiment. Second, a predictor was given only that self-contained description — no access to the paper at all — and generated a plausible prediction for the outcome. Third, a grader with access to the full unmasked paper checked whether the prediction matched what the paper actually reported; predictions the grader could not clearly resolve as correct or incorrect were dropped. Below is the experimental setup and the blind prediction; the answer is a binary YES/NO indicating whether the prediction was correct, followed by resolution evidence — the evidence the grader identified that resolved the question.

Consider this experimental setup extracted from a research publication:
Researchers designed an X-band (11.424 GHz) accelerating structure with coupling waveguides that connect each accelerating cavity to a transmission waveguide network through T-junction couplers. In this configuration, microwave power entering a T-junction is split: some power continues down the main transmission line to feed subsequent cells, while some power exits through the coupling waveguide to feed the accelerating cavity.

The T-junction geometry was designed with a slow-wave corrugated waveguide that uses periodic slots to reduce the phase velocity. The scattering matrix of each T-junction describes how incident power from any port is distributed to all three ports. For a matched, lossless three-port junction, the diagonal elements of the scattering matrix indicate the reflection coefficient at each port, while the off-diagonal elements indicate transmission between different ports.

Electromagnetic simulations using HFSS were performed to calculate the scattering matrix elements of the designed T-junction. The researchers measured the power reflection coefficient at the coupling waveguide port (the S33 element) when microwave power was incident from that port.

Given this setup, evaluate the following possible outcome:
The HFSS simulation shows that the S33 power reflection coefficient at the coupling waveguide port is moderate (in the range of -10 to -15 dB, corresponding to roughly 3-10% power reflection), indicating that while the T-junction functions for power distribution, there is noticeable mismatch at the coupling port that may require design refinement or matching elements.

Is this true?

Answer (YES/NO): NO